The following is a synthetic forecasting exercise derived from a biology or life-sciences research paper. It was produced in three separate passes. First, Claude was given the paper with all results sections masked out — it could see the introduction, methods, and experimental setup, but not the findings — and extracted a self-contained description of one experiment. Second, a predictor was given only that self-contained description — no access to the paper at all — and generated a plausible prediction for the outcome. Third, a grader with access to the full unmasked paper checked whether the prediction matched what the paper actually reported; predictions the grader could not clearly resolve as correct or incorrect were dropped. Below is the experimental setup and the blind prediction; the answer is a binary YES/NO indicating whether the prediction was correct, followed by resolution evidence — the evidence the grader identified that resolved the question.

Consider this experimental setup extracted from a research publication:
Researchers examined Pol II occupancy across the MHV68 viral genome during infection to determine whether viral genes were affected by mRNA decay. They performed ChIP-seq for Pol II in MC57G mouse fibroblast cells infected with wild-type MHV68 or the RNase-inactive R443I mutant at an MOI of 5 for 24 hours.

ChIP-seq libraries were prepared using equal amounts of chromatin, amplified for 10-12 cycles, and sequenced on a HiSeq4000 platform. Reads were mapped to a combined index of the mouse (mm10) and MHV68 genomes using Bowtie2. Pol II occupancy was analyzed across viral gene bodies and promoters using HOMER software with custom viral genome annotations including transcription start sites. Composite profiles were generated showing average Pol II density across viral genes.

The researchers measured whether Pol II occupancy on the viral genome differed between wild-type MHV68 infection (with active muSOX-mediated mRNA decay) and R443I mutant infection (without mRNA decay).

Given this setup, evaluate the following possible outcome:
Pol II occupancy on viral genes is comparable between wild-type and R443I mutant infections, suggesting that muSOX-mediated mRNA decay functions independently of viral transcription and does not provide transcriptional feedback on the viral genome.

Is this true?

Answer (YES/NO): YES